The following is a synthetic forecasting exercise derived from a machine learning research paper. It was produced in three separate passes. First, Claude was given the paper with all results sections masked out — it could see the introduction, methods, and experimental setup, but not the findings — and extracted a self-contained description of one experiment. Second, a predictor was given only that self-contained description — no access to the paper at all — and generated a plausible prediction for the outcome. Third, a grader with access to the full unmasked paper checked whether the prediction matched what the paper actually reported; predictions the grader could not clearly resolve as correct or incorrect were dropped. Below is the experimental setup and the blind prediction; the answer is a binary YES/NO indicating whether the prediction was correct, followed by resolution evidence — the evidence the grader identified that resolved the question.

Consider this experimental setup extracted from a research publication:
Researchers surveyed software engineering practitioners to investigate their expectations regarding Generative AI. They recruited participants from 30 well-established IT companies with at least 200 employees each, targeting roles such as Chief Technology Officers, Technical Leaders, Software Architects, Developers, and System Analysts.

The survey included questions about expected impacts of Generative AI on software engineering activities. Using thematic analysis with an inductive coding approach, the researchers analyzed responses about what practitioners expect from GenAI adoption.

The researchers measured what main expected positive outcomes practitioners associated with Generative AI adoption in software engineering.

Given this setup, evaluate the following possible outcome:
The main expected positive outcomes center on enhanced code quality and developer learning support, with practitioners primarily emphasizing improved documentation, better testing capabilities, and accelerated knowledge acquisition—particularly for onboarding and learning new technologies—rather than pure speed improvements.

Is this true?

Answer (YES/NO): NO